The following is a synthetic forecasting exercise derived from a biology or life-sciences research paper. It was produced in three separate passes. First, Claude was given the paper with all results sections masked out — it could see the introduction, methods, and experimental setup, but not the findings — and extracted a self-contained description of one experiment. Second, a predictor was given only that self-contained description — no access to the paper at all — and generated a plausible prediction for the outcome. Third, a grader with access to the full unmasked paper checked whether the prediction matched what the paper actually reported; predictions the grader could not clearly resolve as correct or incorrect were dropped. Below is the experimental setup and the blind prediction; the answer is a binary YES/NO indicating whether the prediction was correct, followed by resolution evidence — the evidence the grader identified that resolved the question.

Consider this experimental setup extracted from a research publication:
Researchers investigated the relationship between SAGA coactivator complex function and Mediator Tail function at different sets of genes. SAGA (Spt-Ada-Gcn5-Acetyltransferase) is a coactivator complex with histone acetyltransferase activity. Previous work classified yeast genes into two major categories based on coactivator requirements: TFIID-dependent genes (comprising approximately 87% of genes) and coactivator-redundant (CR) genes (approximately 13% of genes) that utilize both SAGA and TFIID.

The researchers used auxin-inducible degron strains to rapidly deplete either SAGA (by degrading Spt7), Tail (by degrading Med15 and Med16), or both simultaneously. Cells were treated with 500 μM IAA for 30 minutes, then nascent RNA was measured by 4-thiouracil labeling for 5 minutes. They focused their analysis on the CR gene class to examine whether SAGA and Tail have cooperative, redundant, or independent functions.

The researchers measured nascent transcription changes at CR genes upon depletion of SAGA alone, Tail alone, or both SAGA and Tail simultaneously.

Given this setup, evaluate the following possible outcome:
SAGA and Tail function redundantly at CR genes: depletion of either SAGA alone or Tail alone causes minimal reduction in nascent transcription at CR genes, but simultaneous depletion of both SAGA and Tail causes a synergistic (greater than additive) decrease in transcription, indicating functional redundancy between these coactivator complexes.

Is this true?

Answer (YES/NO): NO